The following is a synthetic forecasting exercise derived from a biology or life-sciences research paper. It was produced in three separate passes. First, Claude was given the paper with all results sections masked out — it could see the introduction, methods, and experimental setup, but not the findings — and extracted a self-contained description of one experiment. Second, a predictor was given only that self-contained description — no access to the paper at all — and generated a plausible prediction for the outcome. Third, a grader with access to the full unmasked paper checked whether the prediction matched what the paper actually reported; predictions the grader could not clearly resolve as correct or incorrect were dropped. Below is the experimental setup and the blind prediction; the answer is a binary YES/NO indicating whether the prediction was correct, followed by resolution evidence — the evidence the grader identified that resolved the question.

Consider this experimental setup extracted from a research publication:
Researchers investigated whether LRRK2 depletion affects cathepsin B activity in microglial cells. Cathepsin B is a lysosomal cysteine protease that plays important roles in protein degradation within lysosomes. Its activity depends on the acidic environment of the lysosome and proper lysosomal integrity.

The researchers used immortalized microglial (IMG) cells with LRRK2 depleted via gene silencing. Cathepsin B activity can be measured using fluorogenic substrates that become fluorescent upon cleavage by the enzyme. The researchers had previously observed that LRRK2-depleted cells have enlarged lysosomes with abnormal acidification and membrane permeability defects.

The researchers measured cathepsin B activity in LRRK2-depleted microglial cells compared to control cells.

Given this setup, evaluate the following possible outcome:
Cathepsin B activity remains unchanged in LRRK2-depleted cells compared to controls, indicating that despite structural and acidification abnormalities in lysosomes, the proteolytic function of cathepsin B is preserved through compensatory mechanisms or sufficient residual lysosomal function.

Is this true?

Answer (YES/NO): NO